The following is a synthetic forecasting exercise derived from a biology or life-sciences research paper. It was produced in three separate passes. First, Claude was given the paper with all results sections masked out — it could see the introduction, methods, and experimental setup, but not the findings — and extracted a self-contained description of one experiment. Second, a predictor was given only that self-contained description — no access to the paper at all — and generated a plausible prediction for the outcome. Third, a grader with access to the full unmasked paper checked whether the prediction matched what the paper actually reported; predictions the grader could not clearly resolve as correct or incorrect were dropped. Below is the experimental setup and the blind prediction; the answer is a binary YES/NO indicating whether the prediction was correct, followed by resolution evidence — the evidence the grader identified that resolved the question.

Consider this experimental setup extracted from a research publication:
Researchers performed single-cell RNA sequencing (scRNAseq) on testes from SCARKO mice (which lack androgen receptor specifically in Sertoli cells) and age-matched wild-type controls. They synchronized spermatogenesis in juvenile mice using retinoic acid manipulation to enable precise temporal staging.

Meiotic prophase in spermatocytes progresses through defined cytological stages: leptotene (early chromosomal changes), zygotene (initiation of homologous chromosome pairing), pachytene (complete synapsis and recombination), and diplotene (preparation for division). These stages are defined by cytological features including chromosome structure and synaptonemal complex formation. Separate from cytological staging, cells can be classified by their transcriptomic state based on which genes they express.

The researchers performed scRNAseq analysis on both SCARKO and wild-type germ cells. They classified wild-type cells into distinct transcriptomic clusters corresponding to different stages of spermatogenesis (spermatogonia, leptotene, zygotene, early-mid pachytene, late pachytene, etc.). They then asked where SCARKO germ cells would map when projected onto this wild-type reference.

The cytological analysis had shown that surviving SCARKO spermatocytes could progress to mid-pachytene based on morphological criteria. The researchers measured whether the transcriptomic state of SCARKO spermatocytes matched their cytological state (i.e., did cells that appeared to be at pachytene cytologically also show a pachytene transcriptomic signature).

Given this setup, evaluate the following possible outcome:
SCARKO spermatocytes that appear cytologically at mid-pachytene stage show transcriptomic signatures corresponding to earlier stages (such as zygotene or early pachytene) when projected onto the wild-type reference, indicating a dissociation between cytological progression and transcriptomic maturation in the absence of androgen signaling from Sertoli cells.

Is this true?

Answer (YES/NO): YES